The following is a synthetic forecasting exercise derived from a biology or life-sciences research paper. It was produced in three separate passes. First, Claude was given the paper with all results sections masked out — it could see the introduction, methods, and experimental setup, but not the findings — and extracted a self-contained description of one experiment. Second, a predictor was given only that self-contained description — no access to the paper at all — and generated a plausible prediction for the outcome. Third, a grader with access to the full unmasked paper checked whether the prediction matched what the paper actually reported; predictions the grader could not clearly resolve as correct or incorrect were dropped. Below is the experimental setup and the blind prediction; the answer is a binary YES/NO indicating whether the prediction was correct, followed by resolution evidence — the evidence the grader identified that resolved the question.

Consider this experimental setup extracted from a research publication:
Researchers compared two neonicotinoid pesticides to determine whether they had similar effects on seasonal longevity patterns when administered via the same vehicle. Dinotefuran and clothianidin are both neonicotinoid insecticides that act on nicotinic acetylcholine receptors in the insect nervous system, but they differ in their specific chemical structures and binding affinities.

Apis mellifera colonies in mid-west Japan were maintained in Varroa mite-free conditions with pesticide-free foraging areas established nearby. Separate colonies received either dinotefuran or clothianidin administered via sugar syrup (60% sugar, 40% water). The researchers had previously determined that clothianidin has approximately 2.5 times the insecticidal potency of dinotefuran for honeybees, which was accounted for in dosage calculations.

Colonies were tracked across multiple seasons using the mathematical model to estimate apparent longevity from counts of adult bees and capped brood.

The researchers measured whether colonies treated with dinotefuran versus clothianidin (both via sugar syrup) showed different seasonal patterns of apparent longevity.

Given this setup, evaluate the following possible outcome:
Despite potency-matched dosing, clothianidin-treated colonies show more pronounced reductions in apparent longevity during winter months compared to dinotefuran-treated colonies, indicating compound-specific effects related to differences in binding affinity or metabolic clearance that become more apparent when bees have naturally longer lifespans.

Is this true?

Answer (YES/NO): NO